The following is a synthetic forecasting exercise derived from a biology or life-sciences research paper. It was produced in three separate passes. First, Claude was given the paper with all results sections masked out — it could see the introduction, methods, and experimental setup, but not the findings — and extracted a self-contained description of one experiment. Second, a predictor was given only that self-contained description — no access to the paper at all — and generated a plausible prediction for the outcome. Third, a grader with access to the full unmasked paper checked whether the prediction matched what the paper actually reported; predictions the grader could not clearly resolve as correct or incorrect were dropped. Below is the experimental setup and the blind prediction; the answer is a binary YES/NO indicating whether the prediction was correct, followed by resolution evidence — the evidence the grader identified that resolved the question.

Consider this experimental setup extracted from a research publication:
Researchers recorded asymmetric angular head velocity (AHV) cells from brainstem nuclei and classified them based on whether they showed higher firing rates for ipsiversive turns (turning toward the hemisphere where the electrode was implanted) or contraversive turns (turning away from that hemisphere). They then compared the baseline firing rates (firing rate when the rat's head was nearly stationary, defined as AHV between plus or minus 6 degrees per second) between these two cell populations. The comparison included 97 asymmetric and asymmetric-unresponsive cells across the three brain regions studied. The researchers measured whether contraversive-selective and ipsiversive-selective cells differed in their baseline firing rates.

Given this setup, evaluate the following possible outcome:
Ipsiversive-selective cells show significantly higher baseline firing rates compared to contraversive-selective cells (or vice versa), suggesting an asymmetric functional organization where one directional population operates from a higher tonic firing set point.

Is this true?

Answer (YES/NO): YES